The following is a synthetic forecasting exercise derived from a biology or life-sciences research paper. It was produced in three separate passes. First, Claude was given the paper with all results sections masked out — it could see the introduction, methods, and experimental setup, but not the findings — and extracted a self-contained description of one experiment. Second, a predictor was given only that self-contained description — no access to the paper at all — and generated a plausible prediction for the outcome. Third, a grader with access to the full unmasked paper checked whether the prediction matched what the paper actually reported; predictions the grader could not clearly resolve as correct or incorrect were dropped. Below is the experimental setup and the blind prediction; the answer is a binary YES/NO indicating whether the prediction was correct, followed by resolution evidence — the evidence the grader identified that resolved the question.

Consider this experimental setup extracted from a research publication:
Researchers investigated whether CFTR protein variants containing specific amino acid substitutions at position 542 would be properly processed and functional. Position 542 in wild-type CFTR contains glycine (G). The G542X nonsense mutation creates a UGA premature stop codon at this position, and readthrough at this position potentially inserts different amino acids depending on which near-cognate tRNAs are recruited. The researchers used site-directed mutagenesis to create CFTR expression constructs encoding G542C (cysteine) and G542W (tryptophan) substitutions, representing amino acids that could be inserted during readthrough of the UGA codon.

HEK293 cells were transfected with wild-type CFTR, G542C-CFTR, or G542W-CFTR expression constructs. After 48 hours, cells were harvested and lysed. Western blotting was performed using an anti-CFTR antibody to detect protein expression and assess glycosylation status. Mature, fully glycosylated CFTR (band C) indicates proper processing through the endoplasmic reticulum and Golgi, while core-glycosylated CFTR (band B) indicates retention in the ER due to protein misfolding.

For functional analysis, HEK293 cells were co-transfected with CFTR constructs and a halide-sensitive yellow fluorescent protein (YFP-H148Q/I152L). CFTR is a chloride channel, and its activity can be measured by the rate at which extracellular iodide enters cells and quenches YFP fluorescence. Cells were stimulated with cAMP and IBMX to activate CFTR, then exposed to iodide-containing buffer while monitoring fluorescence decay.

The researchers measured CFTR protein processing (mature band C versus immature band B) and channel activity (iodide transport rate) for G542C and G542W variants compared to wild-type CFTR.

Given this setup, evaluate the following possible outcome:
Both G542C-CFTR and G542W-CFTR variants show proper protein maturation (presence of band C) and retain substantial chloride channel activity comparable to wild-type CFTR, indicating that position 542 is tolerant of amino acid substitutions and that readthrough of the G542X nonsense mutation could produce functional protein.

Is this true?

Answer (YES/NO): NO